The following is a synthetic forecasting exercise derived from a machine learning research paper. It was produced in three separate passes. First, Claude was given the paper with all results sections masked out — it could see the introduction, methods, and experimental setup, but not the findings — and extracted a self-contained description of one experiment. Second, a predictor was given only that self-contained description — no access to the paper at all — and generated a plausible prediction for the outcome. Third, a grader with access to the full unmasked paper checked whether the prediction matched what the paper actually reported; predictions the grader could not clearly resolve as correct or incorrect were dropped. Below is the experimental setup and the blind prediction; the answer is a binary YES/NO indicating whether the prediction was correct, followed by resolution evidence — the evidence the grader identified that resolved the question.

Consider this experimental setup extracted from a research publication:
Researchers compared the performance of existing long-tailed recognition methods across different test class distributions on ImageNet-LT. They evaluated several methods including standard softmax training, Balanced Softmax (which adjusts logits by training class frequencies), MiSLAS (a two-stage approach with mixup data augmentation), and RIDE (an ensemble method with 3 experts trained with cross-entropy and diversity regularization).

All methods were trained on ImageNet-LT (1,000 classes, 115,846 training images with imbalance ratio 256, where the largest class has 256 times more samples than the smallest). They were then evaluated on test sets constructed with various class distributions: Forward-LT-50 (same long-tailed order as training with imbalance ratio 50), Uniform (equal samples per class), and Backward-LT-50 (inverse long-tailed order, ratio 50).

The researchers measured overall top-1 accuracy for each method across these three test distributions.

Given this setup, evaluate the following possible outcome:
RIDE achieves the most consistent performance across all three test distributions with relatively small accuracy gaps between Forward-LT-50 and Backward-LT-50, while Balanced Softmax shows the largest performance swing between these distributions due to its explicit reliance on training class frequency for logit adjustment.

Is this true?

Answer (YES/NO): NO